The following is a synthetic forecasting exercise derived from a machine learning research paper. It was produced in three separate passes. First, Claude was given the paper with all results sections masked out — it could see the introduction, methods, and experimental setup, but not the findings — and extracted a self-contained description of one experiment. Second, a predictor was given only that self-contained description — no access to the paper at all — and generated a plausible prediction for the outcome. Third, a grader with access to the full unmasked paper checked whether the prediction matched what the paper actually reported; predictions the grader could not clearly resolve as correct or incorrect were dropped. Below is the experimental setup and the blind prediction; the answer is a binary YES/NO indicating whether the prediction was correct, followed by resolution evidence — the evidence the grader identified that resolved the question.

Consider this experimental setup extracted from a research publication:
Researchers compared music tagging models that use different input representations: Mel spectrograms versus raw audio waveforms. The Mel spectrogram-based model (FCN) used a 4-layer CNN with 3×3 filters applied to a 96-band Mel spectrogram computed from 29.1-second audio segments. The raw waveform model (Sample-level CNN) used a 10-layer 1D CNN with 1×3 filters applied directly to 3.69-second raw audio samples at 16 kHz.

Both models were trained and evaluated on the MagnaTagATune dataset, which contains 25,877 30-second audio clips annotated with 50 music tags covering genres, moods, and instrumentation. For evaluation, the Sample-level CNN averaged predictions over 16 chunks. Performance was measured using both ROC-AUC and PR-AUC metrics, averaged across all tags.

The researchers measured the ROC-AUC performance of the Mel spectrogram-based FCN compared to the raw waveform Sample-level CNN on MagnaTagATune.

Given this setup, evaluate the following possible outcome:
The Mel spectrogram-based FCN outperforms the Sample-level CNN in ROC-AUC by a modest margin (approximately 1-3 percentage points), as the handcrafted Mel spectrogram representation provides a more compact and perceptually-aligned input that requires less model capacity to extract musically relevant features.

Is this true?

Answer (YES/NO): NO